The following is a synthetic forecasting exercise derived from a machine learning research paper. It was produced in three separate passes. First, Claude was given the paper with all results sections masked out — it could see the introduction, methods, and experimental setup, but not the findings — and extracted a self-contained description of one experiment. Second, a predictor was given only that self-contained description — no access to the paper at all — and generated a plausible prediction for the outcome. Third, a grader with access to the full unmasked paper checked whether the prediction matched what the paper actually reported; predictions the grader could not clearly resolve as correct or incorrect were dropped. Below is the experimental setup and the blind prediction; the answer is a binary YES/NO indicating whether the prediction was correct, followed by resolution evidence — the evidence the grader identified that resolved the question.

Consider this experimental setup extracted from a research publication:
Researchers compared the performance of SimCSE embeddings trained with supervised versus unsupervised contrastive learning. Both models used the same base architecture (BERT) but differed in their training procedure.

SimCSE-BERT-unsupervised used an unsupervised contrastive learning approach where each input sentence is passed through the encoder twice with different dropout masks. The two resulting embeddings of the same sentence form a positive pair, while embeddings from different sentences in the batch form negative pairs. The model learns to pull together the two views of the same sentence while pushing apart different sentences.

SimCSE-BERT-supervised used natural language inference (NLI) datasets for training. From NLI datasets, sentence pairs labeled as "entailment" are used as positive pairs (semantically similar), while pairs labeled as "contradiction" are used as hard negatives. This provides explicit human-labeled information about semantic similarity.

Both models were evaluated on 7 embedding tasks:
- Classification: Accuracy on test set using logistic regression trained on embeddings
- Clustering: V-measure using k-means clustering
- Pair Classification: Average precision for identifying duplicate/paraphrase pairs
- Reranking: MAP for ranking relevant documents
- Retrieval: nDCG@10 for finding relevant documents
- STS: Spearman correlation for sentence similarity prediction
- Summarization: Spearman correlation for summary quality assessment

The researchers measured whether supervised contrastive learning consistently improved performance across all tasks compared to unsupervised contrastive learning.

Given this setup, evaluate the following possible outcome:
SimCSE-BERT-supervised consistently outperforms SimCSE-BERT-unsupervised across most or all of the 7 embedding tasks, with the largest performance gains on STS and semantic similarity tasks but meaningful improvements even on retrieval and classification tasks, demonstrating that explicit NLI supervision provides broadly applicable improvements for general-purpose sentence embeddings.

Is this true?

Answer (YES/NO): NO